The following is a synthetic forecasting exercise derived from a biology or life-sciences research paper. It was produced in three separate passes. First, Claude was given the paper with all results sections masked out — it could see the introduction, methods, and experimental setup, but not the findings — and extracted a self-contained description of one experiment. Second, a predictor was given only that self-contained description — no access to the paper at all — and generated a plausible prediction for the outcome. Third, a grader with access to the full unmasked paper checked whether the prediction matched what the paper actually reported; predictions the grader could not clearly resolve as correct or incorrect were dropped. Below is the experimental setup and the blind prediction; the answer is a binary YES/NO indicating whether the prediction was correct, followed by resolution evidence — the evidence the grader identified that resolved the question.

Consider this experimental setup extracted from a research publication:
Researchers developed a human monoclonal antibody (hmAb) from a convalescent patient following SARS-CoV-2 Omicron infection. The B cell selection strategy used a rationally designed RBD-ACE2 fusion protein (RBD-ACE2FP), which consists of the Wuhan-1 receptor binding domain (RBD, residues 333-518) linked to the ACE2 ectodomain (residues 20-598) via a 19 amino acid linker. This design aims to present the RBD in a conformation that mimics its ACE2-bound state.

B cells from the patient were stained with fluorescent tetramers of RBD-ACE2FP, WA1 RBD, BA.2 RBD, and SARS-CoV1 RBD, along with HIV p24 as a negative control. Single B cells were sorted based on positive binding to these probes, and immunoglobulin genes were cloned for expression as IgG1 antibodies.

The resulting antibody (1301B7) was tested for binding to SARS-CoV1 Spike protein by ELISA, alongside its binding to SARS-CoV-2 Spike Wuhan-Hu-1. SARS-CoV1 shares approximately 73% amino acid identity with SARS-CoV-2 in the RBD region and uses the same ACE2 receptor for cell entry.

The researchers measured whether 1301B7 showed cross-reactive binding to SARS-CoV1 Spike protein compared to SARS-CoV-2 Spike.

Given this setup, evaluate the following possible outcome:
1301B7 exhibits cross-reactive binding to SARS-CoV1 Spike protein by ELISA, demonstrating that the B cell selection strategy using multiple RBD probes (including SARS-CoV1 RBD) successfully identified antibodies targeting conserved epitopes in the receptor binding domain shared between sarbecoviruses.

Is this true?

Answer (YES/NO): YES